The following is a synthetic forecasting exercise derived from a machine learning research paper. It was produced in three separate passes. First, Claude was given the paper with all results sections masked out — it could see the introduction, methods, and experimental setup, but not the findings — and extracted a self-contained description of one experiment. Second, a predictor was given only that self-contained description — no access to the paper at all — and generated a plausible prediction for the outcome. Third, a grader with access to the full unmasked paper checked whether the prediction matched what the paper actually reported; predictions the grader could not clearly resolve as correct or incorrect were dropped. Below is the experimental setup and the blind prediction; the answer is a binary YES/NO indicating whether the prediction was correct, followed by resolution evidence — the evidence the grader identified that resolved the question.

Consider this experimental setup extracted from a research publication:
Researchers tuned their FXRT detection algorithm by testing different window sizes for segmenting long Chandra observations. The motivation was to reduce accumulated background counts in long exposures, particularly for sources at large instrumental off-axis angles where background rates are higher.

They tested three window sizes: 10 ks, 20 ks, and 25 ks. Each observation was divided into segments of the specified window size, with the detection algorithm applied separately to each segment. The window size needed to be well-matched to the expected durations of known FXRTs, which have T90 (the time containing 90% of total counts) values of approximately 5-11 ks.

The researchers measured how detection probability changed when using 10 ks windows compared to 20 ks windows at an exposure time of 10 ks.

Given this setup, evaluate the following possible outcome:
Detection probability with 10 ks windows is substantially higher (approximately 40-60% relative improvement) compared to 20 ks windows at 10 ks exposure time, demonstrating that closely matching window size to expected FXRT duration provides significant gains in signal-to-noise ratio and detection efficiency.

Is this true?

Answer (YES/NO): NO